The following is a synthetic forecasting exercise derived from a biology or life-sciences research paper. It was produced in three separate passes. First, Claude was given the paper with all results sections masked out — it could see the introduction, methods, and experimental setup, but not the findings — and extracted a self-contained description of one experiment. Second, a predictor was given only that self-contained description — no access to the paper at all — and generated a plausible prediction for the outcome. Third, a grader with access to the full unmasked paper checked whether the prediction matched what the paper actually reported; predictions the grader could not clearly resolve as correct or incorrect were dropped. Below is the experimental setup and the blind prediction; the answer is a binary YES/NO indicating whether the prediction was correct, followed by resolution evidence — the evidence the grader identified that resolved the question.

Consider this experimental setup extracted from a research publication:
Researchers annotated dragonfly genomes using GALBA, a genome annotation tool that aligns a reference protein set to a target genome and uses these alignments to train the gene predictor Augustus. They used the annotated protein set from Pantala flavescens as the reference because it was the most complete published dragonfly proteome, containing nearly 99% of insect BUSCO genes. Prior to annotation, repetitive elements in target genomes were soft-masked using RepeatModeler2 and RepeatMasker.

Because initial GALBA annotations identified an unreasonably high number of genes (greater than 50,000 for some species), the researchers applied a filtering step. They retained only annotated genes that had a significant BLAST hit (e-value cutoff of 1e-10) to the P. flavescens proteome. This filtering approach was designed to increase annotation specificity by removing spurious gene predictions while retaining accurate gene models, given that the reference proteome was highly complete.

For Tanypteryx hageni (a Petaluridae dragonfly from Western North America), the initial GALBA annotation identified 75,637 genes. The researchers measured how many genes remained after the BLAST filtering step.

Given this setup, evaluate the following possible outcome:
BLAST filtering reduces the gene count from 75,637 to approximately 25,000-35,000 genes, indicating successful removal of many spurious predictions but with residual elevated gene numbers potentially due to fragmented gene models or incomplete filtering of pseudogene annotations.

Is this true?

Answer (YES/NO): NO